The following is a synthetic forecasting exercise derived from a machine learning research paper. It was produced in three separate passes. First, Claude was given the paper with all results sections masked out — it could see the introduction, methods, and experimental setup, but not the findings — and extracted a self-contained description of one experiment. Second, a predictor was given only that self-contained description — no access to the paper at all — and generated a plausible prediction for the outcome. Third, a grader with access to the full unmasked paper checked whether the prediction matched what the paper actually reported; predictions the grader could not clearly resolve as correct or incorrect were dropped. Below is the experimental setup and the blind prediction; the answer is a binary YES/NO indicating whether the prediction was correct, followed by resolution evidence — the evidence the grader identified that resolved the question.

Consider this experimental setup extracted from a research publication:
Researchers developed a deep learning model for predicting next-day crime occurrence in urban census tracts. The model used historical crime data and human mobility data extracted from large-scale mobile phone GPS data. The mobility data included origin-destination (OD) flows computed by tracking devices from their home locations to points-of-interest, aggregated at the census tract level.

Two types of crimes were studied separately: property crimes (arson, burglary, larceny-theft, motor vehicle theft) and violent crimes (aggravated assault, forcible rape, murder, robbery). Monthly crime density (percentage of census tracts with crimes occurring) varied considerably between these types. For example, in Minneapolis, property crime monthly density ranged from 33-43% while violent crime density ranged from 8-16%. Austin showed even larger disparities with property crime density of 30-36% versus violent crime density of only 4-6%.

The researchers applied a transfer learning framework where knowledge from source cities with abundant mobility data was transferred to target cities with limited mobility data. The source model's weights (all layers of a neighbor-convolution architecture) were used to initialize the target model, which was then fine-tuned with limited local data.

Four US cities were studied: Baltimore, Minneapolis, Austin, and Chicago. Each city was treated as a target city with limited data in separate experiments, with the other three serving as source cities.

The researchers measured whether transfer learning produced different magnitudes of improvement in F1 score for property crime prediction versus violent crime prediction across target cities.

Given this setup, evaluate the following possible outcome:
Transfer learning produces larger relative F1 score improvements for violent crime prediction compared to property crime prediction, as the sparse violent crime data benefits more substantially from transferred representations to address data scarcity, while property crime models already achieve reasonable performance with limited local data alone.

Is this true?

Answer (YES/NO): YES